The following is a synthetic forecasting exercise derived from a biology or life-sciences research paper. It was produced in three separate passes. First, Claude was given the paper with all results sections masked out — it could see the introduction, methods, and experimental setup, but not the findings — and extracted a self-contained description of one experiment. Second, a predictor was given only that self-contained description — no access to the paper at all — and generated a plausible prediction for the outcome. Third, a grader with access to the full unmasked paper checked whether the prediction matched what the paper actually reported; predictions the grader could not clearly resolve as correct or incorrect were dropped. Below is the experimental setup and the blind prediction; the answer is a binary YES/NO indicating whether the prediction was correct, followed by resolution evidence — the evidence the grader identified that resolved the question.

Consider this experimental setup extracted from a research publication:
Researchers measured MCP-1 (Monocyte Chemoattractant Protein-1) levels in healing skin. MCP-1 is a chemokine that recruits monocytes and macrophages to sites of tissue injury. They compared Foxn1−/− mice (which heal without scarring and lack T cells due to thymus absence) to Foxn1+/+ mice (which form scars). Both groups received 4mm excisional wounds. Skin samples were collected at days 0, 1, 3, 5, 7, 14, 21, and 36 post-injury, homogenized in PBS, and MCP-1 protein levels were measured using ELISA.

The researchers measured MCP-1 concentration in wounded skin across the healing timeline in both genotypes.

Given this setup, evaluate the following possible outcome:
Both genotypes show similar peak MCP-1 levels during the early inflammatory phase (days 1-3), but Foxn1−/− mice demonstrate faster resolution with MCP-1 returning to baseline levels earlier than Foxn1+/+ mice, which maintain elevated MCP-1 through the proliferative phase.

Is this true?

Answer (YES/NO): NO